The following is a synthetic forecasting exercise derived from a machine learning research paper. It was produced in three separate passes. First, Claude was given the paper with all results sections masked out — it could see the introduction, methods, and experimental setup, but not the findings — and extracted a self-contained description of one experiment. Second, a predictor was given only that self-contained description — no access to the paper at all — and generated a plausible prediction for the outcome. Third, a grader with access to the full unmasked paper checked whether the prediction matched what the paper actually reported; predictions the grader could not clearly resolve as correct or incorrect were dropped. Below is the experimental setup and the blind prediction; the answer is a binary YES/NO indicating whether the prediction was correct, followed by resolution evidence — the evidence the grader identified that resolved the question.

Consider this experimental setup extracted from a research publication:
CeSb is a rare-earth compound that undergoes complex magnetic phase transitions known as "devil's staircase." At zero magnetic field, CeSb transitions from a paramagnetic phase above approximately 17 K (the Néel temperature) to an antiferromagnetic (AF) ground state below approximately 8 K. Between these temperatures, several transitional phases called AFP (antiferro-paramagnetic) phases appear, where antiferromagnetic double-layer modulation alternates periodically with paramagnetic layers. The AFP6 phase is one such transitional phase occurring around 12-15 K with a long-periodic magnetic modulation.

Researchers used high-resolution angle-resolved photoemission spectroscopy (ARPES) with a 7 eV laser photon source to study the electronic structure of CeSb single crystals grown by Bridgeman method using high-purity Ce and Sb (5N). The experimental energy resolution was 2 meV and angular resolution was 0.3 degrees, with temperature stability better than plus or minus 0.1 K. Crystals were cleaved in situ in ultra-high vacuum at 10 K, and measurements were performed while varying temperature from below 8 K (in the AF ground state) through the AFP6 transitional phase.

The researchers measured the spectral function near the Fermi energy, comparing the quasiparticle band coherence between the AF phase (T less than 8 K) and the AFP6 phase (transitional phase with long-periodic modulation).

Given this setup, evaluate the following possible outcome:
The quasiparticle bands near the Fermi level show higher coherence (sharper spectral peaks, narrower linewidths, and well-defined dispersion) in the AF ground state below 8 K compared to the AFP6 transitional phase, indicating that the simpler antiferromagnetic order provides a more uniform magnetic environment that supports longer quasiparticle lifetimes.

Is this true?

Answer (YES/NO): YES